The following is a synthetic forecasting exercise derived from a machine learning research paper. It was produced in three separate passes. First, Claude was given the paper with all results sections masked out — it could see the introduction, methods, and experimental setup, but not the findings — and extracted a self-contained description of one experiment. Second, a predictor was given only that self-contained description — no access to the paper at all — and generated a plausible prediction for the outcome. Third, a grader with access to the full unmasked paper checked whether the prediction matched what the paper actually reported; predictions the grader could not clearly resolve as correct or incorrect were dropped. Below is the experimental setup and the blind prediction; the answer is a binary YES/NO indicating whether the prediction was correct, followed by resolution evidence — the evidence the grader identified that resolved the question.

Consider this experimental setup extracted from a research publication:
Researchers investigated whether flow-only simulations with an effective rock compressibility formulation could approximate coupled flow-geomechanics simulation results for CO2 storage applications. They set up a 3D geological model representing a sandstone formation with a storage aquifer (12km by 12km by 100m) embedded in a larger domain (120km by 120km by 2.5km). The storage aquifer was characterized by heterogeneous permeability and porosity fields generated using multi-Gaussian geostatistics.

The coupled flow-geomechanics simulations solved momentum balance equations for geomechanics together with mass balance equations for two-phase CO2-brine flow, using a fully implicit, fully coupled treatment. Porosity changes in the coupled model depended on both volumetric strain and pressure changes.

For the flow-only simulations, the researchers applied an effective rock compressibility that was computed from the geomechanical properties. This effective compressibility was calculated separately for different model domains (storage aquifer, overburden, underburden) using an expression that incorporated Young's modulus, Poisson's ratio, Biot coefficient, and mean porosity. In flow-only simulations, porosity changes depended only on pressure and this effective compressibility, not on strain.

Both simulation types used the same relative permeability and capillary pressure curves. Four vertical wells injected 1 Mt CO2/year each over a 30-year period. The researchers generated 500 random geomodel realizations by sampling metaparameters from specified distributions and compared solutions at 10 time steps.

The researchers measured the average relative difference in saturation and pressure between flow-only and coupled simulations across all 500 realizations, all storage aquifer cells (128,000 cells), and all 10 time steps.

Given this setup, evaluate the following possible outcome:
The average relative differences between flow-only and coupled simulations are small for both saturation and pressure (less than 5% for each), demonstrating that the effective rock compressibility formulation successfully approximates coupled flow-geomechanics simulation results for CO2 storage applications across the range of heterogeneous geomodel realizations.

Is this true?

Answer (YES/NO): YES